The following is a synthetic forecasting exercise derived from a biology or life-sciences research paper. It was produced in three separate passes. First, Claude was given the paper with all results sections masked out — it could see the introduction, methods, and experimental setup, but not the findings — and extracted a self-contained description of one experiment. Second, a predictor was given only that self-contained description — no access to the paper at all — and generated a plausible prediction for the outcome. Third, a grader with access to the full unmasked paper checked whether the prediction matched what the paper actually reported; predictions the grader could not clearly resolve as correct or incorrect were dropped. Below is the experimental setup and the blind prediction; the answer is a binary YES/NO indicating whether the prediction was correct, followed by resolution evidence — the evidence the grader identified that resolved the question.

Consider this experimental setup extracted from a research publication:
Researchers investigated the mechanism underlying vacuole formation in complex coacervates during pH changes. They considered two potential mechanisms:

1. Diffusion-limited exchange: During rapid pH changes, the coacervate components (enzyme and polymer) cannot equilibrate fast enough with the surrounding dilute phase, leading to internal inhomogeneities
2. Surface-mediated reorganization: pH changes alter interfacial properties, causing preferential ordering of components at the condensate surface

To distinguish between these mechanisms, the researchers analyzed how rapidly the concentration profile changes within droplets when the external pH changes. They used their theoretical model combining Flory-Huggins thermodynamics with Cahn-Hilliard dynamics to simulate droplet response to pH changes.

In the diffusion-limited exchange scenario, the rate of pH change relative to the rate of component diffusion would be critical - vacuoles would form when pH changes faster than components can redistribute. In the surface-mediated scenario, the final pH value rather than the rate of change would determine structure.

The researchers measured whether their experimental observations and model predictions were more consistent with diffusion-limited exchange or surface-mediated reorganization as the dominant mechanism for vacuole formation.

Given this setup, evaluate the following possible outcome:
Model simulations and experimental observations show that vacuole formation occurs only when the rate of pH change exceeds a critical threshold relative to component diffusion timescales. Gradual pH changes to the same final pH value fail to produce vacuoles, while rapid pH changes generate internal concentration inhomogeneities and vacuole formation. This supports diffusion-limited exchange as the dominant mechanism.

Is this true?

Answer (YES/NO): YES